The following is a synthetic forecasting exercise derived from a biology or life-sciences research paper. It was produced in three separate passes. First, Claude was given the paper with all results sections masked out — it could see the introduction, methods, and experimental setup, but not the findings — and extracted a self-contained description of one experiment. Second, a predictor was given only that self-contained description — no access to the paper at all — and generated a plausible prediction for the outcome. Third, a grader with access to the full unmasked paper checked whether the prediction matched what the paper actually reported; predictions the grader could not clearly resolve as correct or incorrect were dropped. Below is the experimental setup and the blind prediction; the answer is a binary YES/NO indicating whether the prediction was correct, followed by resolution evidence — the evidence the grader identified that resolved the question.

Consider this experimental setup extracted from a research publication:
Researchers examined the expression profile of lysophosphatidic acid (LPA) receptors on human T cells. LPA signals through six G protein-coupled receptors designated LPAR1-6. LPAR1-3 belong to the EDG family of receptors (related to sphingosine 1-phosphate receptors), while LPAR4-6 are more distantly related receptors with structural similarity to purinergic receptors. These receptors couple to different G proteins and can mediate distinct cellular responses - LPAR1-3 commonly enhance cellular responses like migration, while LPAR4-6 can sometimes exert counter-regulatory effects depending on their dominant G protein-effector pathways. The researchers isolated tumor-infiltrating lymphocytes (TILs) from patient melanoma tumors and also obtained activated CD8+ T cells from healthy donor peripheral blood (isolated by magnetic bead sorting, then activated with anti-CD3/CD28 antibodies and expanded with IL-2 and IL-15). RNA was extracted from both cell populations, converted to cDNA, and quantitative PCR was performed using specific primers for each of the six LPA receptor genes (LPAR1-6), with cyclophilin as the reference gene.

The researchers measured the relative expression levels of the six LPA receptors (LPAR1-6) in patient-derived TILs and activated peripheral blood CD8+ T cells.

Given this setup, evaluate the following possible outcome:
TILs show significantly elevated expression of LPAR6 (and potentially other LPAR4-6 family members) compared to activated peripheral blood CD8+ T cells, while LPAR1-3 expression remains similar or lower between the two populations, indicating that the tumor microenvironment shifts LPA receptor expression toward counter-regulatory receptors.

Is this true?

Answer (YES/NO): NO